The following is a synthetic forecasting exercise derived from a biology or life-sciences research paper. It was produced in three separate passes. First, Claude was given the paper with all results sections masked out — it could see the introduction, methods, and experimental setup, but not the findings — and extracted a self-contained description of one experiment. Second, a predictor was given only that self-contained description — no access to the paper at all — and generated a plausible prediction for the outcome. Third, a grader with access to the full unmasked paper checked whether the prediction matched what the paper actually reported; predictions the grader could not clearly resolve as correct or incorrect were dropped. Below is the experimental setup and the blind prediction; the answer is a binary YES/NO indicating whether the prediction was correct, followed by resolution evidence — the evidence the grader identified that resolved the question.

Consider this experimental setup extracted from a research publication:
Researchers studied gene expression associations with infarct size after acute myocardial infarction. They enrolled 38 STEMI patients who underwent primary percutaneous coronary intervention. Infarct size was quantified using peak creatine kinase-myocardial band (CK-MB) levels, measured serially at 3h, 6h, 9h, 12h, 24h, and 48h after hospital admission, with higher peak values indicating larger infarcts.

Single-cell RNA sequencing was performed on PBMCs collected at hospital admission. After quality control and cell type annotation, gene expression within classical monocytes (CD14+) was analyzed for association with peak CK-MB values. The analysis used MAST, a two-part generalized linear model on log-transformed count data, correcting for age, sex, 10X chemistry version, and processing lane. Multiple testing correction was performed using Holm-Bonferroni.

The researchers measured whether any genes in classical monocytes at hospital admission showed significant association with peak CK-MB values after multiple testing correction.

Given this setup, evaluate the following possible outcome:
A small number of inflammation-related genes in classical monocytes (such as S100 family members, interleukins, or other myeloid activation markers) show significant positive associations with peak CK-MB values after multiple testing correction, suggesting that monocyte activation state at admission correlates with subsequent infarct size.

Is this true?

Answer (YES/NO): NO